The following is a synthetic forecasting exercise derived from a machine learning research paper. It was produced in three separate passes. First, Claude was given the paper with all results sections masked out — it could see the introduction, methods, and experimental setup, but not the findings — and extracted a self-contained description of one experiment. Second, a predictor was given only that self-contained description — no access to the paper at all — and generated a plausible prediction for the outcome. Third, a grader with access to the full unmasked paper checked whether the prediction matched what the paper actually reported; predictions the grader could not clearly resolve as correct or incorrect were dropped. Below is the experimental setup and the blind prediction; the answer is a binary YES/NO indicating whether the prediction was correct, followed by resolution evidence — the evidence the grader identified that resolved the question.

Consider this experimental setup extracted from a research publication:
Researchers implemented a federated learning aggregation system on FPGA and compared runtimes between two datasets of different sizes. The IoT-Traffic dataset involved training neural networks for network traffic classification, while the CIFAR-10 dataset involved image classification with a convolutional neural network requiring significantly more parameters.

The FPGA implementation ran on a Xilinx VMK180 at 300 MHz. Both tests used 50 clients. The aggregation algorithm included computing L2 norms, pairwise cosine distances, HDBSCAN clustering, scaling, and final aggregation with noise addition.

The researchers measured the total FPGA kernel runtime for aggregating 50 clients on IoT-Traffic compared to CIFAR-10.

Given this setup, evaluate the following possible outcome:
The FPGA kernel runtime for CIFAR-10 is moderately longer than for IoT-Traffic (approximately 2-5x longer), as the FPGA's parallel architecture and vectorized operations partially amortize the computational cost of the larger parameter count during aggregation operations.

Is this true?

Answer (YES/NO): YES